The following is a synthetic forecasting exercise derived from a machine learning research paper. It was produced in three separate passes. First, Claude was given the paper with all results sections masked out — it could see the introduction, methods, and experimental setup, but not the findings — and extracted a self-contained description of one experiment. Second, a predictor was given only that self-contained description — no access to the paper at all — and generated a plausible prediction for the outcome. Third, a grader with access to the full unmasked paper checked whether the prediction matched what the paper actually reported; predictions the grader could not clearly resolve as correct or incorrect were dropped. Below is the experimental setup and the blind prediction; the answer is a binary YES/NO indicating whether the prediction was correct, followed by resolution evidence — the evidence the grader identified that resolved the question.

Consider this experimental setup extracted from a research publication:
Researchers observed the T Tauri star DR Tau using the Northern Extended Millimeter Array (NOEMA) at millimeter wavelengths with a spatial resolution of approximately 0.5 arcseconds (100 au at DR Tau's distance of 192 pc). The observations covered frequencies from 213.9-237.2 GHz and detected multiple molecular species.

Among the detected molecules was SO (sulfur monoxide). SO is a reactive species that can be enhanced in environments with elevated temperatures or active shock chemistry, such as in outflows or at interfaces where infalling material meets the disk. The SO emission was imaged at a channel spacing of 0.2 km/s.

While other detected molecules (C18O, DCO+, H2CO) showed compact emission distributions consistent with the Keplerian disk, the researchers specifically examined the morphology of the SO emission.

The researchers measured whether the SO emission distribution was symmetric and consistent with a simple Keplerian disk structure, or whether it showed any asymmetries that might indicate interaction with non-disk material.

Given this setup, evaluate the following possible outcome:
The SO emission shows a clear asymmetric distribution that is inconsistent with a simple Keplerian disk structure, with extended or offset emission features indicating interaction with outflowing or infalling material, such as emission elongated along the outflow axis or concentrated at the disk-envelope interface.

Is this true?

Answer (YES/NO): NO